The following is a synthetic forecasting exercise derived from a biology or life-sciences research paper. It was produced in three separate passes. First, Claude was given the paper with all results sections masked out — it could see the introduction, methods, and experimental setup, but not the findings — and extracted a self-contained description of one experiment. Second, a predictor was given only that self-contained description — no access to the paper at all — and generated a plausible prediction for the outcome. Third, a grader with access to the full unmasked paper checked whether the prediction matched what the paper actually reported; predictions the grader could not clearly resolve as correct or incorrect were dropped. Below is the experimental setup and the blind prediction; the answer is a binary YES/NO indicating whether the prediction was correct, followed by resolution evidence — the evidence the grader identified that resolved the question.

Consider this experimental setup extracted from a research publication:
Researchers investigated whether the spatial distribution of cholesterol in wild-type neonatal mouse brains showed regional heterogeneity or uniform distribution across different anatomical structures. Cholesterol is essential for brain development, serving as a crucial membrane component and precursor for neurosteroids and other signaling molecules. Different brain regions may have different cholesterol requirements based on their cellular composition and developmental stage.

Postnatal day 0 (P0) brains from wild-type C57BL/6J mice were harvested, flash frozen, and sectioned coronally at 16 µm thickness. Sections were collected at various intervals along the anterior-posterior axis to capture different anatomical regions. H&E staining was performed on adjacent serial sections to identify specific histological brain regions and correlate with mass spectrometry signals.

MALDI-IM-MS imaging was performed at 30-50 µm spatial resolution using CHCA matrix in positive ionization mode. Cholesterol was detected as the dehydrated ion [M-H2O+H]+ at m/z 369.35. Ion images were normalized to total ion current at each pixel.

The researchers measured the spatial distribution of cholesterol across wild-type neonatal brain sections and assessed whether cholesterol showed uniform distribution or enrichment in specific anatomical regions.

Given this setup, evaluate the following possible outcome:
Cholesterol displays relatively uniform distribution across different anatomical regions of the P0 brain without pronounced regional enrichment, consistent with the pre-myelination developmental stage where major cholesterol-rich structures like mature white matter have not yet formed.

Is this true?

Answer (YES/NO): NO